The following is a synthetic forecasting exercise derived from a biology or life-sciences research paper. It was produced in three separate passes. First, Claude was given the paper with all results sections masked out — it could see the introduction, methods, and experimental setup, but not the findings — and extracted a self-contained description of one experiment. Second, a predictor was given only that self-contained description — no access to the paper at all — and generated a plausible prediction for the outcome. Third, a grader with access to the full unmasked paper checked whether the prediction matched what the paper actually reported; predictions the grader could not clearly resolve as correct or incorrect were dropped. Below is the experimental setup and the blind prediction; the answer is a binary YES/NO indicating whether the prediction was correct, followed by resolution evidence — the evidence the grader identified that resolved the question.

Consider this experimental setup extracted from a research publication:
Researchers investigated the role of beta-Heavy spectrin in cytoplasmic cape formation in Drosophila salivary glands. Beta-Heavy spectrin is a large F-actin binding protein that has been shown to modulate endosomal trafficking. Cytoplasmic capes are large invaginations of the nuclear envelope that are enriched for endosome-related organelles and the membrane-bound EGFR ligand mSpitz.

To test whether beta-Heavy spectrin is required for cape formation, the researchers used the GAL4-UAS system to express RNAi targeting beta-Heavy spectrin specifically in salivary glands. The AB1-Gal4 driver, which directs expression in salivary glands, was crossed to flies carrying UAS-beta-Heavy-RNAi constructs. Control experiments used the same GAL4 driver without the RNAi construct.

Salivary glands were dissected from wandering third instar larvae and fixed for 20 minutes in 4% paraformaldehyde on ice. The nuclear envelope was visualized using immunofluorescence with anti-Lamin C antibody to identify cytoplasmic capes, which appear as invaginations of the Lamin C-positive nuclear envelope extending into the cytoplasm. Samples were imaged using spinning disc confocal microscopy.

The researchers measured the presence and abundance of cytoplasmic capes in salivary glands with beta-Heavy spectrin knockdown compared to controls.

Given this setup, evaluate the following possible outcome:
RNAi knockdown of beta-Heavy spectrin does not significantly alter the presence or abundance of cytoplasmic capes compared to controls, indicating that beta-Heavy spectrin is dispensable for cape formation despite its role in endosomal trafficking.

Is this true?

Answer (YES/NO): NO